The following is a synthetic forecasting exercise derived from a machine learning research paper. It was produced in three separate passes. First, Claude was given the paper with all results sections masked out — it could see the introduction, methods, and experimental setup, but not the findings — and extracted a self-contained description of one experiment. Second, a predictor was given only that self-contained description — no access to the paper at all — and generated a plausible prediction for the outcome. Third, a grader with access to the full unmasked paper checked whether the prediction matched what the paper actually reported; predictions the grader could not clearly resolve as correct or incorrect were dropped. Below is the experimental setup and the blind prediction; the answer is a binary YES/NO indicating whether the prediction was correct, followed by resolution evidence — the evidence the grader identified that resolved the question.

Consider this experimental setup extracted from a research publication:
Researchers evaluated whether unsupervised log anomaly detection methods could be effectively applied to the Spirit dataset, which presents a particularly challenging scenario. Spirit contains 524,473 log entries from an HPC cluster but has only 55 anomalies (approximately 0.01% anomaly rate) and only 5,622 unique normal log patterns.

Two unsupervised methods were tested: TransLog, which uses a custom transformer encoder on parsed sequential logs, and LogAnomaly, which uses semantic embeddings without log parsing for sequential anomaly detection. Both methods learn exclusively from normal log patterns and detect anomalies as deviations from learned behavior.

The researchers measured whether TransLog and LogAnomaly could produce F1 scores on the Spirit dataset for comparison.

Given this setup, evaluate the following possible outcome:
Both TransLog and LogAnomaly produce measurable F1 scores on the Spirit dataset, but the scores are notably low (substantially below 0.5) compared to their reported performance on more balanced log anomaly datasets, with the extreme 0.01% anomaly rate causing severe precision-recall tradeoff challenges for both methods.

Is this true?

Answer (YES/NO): NO